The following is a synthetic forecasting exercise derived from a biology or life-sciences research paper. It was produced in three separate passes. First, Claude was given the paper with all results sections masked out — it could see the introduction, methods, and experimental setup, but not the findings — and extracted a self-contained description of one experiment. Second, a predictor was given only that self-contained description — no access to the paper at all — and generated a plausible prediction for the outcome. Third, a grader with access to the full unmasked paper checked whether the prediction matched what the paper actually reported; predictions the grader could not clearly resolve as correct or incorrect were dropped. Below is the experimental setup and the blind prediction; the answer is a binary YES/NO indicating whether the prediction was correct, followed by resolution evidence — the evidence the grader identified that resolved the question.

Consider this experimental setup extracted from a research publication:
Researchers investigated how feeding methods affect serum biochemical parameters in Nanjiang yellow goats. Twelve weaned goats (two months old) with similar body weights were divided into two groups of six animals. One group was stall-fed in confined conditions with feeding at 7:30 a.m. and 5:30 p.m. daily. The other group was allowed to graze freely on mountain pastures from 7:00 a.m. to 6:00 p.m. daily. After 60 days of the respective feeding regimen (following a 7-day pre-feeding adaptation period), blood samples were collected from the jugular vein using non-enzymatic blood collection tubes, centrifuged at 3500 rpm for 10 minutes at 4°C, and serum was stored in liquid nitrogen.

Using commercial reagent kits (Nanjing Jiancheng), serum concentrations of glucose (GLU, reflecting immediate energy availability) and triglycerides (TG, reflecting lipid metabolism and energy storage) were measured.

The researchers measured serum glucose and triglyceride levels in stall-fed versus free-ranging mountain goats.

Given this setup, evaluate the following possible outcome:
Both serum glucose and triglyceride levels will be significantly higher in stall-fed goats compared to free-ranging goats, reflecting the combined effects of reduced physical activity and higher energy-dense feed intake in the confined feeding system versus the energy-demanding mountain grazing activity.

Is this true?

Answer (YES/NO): NO